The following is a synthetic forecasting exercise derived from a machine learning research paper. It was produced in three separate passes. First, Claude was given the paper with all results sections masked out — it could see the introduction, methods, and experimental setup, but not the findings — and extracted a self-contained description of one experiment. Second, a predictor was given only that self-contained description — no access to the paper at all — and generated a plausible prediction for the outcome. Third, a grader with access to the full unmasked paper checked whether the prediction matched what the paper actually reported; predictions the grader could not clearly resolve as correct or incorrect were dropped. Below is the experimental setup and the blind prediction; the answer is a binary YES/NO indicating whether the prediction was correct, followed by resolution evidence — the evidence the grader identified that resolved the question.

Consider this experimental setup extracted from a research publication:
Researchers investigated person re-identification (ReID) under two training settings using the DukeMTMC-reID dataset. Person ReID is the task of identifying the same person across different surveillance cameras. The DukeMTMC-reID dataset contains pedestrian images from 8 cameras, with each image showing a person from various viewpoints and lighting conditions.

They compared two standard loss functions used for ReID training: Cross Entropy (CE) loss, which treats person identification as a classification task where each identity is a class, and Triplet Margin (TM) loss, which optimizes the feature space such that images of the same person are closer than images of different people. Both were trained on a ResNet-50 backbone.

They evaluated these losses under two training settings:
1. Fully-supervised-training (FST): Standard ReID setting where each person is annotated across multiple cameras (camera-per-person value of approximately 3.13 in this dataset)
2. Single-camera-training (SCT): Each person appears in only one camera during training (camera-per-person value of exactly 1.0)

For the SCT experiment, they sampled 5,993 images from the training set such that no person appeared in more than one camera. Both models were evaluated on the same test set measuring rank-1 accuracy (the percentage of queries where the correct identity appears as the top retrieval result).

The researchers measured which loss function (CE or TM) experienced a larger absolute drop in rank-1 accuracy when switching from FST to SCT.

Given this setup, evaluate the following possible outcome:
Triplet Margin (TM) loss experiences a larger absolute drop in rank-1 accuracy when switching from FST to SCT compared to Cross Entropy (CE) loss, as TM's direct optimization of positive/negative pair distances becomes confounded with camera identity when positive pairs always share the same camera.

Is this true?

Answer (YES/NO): YES